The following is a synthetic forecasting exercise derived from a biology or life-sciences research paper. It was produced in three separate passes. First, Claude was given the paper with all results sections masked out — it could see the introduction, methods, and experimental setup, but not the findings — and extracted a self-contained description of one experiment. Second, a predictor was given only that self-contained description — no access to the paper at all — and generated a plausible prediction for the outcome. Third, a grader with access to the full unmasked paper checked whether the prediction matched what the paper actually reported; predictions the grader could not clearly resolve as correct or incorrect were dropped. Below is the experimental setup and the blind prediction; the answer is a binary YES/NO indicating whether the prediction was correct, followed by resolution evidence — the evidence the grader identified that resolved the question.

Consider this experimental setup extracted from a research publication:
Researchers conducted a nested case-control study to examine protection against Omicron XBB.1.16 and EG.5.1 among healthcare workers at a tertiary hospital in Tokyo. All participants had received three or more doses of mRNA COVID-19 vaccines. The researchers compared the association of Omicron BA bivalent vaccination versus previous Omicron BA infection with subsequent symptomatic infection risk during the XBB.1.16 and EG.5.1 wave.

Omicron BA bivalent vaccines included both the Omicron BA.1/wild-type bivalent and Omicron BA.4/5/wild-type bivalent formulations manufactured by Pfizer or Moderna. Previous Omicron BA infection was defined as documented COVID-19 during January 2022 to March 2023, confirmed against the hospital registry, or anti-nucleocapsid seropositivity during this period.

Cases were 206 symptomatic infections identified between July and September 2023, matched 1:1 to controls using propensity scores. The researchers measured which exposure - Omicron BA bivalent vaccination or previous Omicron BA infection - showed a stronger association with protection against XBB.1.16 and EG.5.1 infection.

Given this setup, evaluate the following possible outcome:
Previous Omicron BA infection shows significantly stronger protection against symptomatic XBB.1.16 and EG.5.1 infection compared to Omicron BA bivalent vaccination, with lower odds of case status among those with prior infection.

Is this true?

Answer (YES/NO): YES